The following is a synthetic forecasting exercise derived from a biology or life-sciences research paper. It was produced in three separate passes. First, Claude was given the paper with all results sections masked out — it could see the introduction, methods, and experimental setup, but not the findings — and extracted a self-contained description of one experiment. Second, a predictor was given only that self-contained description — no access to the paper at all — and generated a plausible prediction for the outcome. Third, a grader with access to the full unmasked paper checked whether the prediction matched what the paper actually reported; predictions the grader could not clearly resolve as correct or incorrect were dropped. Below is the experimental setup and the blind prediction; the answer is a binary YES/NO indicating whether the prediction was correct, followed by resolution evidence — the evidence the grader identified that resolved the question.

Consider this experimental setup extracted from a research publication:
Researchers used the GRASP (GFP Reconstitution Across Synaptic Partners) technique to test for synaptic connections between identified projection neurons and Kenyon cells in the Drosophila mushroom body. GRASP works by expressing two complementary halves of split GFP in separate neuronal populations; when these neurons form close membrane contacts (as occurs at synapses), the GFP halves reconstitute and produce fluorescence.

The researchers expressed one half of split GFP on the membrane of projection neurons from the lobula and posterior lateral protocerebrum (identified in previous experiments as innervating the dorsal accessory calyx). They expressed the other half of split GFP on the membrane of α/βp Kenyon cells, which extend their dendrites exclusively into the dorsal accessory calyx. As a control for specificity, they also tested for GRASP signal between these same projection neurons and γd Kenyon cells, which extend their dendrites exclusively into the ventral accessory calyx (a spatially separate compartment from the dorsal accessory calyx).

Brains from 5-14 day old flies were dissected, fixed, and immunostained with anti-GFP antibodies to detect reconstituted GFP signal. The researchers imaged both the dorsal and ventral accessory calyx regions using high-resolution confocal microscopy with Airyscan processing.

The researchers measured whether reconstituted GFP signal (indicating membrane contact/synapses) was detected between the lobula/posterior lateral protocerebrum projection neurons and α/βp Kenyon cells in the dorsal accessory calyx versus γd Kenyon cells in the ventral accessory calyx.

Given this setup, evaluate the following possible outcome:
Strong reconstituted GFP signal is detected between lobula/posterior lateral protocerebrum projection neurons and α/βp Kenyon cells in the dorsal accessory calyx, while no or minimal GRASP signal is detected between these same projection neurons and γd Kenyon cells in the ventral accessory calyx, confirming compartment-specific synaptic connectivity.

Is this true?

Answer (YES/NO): YES